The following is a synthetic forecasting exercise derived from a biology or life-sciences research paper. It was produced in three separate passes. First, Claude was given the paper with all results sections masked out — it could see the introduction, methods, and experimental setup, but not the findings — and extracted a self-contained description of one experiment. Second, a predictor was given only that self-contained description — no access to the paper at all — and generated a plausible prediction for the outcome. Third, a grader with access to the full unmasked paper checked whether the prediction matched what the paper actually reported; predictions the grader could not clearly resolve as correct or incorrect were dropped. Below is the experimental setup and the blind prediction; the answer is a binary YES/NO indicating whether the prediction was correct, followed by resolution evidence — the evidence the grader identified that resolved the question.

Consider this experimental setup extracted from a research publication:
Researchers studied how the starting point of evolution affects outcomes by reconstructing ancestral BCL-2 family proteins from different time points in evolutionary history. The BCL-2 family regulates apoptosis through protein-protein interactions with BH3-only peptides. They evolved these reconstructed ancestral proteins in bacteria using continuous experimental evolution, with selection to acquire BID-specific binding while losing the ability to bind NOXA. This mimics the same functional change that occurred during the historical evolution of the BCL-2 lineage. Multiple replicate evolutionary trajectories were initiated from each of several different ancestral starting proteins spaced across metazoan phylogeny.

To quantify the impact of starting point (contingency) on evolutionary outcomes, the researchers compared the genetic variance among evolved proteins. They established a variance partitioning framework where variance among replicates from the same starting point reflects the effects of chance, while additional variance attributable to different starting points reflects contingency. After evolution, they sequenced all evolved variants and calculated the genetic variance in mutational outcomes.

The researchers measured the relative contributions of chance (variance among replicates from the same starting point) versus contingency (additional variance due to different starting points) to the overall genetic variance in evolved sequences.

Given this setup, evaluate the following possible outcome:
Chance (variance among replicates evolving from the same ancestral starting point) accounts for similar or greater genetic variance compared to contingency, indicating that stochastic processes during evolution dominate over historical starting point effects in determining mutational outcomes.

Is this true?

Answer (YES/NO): NO